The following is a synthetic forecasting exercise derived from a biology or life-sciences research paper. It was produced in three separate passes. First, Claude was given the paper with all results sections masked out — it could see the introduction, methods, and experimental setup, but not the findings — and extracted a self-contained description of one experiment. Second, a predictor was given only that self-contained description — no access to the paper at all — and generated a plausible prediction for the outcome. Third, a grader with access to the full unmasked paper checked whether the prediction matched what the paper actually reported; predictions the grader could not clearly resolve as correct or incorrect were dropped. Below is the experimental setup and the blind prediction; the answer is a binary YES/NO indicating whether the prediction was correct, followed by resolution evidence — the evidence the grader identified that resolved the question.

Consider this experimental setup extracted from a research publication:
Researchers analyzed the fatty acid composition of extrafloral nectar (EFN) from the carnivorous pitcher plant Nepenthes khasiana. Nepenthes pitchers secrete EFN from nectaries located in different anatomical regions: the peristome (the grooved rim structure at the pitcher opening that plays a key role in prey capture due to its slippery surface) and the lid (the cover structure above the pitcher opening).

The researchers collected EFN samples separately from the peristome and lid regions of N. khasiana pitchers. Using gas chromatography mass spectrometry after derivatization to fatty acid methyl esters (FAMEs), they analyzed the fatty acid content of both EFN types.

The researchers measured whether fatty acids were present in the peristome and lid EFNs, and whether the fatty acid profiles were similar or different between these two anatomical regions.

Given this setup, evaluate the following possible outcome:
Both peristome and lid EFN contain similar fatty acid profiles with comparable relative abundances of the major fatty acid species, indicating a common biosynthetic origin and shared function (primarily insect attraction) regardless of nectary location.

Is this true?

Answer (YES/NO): NO